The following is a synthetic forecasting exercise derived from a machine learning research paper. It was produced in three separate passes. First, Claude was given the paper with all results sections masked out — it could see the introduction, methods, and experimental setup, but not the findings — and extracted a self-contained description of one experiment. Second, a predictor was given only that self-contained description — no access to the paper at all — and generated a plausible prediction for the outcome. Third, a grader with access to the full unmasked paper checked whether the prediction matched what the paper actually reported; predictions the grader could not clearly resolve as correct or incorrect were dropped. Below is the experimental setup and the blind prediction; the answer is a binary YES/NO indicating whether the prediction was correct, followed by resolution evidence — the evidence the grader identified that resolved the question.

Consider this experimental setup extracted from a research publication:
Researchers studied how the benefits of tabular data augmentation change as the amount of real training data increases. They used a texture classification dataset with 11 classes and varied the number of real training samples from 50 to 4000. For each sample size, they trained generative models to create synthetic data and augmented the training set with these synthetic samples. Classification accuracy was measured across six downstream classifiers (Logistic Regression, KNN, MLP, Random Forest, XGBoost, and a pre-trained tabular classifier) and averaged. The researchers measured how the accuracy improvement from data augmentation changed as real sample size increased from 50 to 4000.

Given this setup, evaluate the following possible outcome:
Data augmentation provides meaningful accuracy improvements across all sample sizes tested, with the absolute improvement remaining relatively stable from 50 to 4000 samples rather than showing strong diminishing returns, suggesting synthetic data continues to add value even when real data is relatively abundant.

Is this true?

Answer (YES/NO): NO